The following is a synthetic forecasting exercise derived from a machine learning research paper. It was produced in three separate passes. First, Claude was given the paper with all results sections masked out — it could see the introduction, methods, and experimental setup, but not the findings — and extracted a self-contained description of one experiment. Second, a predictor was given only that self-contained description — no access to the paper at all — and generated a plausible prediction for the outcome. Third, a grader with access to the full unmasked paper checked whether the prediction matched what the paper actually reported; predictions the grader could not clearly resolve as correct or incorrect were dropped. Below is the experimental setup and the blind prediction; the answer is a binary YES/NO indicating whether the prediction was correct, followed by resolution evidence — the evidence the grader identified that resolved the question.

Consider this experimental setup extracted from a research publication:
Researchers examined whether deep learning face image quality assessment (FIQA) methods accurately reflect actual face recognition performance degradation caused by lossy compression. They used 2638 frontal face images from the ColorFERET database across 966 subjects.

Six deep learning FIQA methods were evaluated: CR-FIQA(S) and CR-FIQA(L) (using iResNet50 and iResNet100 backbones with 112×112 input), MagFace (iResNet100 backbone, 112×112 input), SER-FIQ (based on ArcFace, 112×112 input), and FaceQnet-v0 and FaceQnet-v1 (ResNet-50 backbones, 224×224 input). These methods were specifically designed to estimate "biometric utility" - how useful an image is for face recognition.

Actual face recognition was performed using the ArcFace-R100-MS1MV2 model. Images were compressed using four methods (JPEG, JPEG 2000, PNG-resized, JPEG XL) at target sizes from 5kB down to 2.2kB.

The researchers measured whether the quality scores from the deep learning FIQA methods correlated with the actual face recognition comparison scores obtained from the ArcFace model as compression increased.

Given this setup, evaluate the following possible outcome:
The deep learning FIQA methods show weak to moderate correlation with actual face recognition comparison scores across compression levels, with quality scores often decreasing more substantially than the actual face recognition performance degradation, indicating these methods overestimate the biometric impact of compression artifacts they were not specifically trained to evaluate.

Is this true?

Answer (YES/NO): NO